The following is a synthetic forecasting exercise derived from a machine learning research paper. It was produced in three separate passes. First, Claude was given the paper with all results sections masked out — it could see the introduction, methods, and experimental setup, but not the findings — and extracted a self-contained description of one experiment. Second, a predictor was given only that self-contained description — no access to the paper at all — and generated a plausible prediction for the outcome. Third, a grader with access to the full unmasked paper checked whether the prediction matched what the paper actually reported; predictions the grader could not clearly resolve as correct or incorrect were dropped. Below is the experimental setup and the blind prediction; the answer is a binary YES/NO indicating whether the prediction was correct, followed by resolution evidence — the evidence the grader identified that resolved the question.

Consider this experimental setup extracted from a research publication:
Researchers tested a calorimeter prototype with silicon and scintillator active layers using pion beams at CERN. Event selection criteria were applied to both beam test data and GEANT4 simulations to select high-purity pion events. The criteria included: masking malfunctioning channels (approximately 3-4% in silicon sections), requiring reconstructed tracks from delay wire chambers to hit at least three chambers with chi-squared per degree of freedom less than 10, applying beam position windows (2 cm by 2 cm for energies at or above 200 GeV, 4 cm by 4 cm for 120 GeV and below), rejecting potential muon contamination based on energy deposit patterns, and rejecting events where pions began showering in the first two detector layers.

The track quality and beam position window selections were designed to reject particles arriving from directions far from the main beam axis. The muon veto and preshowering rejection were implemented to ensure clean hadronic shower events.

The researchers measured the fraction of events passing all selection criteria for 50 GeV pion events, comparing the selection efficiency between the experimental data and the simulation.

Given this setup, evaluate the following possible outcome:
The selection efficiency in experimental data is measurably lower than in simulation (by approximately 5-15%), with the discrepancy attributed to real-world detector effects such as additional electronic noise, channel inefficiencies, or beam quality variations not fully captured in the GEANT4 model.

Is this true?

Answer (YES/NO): NO